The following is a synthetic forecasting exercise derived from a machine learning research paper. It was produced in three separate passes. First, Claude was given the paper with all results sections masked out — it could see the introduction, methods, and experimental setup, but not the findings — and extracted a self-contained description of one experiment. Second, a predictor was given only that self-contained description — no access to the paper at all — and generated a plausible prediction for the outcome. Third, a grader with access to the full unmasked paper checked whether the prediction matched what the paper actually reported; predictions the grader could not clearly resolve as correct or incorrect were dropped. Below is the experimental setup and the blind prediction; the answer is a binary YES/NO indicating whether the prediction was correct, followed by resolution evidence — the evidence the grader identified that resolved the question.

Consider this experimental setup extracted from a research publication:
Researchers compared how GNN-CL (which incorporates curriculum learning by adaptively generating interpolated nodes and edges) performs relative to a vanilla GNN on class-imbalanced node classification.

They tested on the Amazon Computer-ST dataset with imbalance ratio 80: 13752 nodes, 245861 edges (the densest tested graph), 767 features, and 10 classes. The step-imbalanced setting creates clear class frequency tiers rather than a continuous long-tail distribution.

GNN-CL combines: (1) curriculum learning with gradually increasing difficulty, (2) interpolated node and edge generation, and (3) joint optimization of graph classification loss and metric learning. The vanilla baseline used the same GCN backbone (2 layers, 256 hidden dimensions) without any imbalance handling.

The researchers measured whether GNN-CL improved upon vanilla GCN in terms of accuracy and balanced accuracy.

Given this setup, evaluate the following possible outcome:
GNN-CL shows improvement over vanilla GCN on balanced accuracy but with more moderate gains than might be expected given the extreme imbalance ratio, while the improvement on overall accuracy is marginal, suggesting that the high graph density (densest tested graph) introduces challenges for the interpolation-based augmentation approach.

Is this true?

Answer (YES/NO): NO